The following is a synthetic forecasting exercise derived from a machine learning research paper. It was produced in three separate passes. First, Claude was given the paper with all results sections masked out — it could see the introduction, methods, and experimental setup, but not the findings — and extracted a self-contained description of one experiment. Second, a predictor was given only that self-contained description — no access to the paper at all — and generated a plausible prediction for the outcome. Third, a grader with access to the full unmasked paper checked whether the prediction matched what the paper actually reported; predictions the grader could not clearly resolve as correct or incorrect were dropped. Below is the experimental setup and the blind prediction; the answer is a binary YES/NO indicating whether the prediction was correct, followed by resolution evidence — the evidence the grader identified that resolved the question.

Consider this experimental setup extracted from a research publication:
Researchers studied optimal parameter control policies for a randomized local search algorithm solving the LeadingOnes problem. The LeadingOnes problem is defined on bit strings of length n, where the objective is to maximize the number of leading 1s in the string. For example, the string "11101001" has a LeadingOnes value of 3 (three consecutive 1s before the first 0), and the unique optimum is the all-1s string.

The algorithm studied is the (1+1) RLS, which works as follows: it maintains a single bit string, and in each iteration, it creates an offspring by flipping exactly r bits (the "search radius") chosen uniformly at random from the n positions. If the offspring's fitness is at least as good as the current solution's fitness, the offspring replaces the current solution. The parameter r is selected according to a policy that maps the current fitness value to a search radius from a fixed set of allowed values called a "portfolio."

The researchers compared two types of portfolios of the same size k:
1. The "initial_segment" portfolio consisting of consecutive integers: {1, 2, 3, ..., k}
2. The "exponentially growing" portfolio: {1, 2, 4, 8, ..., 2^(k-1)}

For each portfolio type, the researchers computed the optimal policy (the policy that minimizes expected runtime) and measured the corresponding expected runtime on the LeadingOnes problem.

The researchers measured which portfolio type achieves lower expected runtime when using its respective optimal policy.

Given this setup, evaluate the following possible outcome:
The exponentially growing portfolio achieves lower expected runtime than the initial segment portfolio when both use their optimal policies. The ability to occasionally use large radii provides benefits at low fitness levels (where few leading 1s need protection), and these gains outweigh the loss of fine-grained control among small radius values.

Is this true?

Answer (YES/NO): YES